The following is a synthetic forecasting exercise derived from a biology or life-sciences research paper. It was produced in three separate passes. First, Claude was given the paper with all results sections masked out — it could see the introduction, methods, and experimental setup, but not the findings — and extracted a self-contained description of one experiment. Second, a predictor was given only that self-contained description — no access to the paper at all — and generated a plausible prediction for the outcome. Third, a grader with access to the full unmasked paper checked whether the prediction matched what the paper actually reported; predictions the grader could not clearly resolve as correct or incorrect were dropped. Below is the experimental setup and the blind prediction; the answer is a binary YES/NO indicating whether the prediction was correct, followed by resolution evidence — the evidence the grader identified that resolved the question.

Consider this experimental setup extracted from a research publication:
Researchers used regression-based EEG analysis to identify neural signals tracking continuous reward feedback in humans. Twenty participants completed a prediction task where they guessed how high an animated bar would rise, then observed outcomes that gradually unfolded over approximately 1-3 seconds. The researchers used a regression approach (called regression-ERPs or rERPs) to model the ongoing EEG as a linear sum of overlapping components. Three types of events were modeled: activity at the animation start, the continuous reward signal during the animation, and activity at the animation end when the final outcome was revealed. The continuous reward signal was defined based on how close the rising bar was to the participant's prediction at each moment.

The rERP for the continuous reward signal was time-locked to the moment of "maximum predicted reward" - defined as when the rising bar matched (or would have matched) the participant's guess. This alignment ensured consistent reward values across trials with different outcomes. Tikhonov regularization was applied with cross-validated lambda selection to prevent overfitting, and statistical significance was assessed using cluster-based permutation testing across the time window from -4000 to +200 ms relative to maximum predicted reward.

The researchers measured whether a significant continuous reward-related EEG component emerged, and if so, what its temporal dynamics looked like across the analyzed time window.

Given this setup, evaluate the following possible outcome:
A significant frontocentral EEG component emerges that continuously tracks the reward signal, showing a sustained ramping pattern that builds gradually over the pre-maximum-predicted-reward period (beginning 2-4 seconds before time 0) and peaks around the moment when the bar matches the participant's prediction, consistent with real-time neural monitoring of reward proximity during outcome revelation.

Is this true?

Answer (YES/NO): NO